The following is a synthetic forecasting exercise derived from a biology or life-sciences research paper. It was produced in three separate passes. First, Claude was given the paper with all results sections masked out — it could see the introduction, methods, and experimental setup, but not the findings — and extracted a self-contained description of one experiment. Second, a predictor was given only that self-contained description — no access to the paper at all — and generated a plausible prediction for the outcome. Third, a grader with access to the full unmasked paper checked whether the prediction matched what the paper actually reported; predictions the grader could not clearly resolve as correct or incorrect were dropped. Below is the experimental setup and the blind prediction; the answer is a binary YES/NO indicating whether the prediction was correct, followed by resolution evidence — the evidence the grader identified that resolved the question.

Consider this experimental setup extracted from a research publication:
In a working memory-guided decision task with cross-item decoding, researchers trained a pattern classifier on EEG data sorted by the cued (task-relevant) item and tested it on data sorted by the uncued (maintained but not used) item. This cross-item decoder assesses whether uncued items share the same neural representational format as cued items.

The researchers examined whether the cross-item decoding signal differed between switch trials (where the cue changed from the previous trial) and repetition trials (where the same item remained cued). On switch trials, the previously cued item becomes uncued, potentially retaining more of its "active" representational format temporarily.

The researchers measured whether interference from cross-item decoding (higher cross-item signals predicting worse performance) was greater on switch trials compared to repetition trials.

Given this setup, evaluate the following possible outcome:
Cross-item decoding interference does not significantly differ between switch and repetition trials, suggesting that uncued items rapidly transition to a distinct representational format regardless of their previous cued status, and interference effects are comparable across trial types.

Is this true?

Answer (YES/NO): NO